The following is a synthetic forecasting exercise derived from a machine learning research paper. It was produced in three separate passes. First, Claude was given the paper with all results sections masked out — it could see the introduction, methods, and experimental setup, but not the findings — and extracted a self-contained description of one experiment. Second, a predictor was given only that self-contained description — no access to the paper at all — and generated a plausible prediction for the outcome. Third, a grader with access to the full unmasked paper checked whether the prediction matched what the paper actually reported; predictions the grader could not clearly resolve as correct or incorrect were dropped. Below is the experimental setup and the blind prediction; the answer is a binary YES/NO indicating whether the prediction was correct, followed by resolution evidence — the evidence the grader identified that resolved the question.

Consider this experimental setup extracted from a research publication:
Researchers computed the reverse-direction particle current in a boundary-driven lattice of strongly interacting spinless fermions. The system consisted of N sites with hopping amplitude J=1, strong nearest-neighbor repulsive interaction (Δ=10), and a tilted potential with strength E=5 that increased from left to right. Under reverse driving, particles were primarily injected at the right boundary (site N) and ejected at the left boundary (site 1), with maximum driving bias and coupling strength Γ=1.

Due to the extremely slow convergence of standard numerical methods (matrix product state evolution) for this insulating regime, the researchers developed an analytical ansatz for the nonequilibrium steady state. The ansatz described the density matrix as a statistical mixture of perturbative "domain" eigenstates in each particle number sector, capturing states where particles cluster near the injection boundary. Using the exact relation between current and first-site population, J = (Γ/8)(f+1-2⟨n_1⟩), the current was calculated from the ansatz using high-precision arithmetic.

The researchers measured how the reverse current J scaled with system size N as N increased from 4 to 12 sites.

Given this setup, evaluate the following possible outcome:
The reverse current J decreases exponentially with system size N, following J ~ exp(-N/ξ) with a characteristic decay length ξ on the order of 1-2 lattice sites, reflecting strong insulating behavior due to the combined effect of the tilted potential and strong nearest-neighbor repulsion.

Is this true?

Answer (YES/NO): YES